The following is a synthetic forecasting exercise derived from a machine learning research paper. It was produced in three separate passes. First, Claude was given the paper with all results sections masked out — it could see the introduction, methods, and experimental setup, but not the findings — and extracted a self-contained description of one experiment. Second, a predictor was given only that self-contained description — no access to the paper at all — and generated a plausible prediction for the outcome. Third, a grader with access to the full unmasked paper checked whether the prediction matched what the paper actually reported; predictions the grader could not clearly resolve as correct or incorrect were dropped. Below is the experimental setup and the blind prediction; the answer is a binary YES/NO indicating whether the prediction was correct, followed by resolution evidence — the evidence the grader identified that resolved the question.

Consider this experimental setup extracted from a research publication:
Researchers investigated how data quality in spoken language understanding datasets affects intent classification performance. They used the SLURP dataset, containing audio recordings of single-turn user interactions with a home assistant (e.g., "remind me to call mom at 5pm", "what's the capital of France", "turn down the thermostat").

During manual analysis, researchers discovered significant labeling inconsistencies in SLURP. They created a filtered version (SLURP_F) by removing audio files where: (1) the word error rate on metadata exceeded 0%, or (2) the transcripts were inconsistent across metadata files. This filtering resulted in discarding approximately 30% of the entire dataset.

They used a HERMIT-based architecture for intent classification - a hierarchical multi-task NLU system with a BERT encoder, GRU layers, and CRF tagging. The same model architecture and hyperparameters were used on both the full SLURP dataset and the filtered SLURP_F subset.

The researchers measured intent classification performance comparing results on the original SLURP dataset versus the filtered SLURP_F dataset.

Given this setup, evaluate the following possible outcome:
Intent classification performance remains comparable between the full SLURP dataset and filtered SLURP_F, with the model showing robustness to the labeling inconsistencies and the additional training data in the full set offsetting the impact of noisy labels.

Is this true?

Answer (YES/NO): NO